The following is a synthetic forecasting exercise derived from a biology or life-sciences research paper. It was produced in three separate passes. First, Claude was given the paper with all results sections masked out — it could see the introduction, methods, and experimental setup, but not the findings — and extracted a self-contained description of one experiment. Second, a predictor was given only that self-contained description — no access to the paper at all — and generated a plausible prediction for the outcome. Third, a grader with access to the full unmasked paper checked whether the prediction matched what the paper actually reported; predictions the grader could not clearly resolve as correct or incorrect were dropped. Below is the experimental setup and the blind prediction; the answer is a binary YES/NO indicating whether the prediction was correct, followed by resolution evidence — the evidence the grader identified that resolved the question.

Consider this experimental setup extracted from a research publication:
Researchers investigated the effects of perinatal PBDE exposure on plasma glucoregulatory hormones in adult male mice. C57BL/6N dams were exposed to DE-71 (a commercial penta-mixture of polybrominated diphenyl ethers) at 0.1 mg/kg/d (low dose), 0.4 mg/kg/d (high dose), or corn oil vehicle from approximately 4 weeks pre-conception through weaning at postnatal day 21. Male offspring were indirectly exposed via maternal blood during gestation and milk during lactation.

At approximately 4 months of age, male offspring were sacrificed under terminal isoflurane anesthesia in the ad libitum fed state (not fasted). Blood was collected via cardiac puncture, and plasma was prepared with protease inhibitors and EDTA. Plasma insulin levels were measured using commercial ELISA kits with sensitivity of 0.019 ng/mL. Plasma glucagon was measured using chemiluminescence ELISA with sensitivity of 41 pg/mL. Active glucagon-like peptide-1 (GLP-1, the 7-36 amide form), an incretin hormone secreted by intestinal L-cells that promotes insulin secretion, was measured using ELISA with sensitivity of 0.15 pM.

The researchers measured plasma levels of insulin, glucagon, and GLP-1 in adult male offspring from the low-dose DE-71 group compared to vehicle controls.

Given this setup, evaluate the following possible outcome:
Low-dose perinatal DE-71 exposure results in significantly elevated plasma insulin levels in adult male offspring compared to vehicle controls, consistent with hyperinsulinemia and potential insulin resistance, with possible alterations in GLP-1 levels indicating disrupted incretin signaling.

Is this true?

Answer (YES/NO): NO